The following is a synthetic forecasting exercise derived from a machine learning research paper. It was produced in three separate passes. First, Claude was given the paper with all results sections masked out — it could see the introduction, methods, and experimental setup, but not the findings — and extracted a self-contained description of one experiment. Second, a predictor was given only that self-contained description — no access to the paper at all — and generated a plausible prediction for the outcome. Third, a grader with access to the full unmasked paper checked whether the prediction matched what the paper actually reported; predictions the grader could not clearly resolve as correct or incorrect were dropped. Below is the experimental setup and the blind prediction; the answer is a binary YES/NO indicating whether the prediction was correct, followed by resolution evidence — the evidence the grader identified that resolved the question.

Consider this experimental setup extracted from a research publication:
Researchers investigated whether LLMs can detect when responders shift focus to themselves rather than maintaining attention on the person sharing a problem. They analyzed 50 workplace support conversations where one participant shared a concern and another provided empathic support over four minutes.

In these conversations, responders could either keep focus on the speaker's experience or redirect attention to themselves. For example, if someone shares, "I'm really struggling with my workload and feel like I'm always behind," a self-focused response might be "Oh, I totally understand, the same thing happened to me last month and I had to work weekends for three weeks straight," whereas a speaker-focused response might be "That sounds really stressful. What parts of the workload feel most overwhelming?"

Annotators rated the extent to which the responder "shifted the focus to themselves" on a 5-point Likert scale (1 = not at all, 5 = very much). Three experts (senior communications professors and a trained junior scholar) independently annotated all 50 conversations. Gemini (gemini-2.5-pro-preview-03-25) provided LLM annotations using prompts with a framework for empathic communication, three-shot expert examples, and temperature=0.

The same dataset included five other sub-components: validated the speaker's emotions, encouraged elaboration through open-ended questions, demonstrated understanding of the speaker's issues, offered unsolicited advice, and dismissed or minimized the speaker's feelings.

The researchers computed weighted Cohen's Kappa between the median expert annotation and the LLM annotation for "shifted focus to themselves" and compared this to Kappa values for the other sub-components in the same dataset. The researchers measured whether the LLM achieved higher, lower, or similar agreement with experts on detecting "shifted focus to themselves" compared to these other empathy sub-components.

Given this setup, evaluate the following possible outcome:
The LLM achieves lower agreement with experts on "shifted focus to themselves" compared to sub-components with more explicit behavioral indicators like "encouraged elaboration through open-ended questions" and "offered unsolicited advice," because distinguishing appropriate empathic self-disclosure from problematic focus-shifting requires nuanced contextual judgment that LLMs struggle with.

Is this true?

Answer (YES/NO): NO